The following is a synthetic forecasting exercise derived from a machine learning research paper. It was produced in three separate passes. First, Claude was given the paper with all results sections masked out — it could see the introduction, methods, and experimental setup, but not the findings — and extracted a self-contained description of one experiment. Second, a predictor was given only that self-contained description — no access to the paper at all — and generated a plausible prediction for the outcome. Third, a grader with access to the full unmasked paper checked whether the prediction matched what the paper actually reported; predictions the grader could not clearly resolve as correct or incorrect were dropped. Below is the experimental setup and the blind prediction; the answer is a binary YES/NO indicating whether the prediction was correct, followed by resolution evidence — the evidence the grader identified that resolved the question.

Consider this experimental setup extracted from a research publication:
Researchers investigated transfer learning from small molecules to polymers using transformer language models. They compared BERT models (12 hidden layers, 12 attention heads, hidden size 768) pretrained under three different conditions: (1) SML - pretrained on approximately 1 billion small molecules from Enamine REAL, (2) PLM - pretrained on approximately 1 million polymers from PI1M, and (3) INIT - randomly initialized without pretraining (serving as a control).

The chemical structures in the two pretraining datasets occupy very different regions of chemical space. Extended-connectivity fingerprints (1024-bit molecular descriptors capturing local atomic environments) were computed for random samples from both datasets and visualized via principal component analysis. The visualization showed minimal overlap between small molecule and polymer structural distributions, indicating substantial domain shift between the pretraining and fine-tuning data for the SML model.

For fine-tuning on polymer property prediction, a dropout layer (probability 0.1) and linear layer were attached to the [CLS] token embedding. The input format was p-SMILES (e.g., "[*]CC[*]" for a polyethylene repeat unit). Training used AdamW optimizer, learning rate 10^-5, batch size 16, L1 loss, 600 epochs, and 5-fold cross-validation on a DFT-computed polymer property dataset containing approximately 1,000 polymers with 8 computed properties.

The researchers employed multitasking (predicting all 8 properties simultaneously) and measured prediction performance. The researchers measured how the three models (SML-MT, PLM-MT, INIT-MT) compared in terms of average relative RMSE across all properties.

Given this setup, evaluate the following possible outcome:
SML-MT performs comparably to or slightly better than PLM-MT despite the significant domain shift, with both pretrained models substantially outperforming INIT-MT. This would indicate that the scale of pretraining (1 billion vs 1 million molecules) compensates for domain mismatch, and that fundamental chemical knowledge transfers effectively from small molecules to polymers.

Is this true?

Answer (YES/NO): YES